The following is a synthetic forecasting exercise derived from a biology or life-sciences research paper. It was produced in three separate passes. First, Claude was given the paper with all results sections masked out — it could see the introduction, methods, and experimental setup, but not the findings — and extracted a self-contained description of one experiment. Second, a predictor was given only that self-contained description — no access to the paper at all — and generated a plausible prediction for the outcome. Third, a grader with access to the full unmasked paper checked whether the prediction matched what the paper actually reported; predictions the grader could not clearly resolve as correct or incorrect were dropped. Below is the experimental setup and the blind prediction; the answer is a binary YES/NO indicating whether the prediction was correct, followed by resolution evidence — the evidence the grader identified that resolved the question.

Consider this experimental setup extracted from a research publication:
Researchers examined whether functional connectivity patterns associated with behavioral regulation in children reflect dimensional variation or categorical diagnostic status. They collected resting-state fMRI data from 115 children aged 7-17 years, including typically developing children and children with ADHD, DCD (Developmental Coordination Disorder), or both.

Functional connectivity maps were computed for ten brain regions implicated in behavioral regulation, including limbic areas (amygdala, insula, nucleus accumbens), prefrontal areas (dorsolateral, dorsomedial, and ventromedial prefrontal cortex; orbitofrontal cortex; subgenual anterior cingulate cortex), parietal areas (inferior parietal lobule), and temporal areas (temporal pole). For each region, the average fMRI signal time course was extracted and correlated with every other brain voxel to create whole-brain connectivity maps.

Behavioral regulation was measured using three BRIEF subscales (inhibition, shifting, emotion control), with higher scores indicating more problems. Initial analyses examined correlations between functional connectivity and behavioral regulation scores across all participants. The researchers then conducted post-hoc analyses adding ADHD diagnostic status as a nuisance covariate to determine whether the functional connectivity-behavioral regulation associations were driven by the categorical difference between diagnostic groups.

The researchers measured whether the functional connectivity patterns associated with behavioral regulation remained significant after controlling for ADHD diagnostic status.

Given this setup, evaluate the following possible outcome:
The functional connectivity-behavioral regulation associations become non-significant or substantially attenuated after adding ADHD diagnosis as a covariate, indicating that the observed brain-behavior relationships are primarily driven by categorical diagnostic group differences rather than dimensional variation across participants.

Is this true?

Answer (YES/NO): NO